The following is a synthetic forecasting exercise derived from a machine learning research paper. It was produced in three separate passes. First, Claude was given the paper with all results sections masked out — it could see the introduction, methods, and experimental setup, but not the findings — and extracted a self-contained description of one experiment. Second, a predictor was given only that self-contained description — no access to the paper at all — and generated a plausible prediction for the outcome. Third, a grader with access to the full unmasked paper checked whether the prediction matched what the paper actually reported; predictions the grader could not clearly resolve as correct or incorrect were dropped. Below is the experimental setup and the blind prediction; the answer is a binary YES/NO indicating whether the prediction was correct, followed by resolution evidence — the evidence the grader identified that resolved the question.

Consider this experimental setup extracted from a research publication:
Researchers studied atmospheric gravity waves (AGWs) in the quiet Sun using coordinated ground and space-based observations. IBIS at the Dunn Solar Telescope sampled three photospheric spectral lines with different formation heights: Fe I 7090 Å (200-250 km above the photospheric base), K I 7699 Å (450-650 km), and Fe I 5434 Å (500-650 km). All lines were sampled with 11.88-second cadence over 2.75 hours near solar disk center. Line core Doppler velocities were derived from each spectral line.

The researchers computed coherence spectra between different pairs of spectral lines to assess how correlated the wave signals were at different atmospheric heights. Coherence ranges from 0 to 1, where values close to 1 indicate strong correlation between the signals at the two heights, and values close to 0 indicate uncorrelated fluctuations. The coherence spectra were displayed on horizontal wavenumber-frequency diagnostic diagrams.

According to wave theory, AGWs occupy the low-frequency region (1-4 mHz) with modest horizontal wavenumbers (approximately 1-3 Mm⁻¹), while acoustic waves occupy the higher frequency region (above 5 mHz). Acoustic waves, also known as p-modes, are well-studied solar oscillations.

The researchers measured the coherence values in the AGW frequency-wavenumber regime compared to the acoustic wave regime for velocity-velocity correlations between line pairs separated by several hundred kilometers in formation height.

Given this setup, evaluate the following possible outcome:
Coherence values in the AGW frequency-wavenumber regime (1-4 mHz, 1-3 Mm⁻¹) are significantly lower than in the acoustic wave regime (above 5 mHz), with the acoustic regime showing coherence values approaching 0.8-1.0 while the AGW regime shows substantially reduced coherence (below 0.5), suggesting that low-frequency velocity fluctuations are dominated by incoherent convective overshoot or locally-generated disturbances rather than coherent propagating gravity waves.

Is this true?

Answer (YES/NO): NO